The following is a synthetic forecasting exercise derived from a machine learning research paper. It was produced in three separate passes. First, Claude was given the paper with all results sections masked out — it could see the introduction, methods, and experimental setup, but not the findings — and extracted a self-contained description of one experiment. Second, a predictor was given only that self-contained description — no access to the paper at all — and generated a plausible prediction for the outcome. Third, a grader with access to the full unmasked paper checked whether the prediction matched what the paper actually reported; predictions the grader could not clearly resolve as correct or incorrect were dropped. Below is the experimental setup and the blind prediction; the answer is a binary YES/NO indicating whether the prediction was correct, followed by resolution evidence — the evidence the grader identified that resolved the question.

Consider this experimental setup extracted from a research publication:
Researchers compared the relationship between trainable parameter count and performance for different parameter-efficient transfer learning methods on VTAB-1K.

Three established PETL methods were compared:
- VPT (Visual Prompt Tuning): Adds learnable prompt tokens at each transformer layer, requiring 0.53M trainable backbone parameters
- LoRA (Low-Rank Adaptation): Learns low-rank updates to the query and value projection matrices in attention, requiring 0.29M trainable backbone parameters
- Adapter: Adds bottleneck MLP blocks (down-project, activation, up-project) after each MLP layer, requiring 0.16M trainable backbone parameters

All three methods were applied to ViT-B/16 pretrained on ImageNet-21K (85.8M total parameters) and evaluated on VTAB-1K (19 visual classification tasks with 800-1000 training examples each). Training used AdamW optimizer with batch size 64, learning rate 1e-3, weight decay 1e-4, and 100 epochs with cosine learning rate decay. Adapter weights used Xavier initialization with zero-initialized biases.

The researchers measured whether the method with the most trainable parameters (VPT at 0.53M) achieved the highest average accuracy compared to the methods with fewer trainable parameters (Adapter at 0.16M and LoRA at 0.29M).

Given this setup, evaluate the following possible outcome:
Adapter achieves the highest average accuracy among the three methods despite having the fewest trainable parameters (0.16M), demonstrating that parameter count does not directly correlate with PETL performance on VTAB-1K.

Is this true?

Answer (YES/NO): NO